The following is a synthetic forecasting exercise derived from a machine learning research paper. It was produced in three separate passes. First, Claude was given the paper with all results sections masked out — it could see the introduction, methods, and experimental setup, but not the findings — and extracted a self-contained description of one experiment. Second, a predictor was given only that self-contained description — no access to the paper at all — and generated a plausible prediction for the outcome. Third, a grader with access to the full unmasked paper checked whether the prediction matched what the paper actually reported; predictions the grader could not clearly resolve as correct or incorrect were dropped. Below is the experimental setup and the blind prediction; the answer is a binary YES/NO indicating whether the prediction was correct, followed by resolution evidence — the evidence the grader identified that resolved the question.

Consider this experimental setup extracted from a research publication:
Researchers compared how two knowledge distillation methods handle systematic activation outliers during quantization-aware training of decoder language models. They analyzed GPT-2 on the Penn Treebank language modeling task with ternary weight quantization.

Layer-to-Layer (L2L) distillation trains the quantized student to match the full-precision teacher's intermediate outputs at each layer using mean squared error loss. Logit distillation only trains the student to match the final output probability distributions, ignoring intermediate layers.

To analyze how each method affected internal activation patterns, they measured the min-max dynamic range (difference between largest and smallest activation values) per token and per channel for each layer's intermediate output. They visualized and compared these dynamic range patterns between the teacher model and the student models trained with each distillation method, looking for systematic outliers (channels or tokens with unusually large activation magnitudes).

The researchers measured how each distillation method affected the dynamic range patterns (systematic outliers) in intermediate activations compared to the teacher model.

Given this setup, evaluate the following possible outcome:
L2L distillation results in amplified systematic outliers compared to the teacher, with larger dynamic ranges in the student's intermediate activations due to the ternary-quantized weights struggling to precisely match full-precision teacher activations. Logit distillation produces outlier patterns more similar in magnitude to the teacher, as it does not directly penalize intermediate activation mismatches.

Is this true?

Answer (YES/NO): NO